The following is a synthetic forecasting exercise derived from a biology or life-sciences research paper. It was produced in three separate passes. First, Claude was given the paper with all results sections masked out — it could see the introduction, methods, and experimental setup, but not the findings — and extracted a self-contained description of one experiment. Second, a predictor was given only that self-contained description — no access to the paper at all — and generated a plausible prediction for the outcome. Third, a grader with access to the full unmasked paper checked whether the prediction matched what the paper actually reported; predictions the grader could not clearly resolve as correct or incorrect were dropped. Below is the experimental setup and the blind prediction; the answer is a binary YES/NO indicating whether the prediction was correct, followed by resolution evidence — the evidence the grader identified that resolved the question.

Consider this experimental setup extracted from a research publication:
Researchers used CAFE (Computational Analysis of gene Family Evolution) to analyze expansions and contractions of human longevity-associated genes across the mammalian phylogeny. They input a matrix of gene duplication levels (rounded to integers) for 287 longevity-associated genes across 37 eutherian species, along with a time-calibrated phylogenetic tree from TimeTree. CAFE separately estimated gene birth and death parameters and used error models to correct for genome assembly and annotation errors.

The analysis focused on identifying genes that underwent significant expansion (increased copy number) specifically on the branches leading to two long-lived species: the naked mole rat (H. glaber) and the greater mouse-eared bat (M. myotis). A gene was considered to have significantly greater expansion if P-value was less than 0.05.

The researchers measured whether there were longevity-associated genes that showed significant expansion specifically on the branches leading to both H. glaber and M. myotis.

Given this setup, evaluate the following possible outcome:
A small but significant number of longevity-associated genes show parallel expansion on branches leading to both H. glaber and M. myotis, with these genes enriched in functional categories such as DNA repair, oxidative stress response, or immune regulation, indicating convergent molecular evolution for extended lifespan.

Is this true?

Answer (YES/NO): NO